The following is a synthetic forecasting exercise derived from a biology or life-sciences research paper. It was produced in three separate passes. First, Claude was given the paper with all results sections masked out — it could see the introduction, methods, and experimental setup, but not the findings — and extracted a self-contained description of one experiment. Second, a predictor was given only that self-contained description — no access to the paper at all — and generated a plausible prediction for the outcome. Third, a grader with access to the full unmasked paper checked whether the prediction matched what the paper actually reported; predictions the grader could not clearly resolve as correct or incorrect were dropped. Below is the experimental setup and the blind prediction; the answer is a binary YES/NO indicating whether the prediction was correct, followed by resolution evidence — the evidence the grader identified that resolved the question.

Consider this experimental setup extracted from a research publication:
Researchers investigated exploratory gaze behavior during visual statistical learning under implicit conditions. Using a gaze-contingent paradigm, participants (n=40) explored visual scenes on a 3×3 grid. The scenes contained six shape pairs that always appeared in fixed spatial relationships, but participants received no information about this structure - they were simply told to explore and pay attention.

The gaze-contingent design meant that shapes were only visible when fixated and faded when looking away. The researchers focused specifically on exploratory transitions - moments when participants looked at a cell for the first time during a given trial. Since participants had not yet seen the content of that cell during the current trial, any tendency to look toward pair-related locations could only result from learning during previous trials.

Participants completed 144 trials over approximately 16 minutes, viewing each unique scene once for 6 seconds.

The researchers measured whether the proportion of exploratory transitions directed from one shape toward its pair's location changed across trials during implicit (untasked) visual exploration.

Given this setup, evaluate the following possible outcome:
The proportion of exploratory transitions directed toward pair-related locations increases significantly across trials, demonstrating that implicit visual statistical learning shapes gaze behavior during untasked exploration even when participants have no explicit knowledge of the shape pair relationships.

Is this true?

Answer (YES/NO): NO